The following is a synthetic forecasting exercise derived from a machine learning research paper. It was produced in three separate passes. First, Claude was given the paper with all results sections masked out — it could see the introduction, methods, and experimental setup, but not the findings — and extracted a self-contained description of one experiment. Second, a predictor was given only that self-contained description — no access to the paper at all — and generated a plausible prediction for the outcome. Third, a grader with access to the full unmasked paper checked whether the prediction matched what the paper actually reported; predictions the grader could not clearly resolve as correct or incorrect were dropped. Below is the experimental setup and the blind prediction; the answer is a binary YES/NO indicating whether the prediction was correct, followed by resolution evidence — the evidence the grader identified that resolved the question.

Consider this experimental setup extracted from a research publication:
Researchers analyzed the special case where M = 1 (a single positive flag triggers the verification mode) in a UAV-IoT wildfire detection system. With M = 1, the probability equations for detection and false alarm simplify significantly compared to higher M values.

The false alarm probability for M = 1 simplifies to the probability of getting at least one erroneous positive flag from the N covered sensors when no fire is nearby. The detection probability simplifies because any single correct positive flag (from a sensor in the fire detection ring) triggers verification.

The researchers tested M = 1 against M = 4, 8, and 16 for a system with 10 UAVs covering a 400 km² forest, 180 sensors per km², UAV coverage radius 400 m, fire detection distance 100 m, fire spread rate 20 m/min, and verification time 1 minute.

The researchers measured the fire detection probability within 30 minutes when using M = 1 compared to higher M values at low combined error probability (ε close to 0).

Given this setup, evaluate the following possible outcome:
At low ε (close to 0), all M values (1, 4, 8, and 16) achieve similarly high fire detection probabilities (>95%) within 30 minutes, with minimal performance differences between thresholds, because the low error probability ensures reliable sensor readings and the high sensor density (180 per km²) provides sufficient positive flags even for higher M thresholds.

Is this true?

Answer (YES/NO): NO